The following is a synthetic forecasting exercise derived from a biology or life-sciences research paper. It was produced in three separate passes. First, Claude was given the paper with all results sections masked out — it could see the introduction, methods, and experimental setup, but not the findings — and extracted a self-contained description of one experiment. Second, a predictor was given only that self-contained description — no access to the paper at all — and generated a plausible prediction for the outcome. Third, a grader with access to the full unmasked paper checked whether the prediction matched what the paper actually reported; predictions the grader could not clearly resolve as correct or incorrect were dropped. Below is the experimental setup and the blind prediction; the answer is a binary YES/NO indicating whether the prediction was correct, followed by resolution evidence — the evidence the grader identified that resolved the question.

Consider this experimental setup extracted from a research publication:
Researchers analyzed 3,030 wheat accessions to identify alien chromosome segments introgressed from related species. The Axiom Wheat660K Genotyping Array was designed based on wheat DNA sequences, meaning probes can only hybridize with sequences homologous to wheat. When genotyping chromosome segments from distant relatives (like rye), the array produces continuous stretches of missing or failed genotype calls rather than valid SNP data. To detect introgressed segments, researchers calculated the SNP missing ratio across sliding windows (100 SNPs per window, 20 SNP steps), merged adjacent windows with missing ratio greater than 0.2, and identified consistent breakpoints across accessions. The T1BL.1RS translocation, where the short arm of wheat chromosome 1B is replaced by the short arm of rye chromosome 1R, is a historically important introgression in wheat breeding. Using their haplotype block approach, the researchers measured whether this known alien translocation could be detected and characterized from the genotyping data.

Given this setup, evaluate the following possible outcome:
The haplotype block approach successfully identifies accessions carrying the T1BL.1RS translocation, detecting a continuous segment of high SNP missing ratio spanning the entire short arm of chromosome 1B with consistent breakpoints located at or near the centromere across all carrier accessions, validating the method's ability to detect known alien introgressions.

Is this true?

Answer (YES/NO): YES